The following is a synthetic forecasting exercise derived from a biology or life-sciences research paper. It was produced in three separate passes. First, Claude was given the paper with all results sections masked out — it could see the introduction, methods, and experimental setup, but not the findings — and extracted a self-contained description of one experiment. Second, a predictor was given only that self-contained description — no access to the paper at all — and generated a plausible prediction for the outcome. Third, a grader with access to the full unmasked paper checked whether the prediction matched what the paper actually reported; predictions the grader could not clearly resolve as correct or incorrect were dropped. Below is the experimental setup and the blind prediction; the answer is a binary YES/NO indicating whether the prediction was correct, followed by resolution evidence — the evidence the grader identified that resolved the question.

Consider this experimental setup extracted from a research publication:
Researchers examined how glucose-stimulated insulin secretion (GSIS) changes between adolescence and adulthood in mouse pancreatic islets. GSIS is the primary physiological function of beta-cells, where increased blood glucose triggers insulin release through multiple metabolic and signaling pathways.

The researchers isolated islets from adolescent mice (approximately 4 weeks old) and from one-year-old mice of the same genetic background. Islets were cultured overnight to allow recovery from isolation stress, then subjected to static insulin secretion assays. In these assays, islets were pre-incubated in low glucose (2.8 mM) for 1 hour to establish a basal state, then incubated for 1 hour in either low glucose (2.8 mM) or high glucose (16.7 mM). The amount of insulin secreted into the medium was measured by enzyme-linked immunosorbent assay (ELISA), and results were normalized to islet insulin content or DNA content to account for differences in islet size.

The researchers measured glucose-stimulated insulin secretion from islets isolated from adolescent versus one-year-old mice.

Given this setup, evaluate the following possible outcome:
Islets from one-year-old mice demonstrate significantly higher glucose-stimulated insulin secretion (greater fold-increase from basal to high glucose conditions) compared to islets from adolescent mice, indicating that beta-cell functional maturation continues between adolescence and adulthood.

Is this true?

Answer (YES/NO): YES